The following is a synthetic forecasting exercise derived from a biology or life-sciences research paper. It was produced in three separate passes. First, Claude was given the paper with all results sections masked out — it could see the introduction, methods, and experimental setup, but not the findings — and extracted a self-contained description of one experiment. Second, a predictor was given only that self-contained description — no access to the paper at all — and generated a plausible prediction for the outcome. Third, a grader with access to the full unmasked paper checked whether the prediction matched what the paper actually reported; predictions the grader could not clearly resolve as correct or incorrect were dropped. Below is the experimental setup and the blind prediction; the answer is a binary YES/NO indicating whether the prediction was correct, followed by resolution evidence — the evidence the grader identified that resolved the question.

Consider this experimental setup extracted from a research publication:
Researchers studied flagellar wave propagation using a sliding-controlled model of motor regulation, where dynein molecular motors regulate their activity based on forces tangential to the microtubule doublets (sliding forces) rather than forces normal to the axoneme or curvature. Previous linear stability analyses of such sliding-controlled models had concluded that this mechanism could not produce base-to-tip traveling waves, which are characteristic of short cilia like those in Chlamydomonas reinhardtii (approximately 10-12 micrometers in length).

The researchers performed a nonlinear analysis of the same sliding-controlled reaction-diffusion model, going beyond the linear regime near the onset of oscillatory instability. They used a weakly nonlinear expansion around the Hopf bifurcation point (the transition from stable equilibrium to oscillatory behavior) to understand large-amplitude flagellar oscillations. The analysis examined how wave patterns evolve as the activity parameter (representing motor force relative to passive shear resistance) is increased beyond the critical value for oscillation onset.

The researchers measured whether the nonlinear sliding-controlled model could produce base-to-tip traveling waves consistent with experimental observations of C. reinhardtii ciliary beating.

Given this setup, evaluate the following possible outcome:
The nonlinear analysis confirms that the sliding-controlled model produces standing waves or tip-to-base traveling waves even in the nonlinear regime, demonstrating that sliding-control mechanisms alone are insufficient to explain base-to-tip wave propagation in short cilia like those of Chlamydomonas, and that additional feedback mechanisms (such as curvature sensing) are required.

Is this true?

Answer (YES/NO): NO